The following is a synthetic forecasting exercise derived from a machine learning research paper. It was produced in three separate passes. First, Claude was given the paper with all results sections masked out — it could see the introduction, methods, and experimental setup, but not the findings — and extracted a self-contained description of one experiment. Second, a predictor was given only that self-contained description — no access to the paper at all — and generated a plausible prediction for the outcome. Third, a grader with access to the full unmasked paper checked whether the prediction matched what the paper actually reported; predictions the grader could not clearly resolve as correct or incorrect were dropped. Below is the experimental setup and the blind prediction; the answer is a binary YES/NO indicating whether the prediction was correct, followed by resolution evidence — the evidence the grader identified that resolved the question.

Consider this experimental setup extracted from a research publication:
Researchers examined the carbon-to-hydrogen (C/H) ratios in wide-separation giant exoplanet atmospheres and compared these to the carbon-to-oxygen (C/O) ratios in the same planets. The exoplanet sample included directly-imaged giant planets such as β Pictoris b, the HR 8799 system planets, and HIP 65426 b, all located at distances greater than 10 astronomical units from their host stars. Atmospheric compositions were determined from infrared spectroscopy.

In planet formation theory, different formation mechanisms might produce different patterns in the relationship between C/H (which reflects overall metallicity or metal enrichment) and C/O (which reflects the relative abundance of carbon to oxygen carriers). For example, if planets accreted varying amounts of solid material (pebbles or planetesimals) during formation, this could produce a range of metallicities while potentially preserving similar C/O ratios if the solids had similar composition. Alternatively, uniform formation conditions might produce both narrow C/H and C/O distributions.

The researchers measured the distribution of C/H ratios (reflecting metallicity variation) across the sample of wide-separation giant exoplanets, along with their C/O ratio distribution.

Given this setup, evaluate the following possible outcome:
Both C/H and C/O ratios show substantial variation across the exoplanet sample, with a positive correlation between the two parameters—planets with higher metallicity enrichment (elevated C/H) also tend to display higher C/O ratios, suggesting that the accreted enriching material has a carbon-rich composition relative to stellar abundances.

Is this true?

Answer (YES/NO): NO